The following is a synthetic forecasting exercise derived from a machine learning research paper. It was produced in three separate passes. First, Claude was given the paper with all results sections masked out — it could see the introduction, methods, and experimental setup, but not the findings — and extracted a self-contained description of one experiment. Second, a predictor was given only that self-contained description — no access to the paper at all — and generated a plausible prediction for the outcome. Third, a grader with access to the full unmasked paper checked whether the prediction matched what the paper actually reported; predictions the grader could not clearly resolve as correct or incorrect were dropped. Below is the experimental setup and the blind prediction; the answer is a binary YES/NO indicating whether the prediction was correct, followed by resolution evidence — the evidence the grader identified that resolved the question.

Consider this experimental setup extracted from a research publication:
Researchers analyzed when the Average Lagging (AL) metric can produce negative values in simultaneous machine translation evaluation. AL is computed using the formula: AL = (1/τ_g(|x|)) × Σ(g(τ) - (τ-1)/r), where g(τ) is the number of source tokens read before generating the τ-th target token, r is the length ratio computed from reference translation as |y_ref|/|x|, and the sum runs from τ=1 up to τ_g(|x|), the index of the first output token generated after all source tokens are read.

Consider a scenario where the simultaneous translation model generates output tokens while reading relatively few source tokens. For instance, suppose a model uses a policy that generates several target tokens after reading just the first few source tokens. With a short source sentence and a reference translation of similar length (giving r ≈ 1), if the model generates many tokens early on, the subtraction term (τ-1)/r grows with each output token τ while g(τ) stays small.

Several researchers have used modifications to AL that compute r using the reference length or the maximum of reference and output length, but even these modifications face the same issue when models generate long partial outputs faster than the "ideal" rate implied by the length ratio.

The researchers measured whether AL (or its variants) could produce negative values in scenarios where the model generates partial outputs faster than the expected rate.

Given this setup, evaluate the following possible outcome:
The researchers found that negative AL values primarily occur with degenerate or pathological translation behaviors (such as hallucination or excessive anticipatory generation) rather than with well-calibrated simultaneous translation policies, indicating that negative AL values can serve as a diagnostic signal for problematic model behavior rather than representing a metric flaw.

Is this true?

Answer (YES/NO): NO